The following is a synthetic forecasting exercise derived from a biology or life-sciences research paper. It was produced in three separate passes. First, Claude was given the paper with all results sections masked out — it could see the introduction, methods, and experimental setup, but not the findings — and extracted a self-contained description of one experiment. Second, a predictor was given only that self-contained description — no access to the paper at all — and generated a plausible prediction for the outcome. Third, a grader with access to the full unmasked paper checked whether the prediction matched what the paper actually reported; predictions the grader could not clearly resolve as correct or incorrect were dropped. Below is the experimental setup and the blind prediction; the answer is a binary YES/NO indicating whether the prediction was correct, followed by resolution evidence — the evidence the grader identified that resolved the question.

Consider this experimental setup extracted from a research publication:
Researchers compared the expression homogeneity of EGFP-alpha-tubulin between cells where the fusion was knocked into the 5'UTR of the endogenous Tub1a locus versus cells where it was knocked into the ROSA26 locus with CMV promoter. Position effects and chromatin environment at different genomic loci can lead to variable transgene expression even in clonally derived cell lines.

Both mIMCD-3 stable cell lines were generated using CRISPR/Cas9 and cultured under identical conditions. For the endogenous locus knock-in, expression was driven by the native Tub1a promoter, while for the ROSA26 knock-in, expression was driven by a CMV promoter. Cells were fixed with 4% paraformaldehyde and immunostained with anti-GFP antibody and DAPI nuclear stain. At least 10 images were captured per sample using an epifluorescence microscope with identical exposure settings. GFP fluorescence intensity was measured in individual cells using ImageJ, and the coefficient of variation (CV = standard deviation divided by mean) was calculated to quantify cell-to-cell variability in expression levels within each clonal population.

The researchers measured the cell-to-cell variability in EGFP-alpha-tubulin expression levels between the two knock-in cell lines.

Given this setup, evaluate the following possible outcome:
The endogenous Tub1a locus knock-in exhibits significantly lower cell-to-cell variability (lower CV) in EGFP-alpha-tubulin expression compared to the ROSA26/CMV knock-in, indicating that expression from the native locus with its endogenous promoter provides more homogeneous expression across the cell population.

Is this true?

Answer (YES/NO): YES